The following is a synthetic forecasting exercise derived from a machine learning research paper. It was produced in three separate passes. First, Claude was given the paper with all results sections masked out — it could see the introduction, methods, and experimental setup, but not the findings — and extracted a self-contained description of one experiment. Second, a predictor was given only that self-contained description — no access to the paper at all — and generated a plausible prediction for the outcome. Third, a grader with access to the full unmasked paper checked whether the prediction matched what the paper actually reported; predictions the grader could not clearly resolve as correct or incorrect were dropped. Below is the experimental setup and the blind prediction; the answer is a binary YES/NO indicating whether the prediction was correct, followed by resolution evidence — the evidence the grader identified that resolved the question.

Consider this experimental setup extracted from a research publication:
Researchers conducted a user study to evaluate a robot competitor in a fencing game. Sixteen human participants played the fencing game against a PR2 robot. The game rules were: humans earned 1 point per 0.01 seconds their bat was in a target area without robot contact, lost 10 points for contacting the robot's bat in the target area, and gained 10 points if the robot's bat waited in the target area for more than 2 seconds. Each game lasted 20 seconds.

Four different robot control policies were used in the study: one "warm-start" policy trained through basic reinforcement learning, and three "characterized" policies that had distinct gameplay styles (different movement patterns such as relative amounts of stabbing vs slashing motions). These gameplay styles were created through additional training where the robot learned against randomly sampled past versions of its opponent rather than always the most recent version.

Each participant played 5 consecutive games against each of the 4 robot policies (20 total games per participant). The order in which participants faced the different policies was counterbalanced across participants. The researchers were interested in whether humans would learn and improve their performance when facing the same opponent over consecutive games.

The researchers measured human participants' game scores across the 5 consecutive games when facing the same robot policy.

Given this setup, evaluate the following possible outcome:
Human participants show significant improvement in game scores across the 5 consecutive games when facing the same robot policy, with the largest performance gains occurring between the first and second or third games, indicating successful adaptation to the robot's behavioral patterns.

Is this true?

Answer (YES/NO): NO